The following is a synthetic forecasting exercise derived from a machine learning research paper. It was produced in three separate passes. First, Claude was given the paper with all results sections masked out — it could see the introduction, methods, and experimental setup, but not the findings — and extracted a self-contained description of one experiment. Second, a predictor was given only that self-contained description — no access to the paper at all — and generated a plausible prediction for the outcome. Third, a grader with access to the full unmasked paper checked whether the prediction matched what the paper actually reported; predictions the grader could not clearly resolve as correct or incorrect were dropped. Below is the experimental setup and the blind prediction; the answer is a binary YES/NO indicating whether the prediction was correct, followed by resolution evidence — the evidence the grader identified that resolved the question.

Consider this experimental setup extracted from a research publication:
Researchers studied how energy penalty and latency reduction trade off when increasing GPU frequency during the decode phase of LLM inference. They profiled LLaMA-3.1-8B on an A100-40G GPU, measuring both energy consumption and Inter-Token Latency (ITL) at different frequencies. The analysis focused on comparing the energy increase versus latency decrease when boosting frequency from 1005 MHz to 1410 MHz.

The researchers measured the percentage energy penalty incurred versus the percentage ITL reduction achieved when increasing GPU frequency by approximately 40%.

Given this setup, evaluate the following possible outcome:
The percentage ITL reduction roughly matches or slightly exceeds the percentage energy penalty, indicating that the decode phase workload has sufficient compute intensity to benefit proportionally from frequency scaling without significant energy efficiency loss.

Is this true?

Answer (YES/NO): NO